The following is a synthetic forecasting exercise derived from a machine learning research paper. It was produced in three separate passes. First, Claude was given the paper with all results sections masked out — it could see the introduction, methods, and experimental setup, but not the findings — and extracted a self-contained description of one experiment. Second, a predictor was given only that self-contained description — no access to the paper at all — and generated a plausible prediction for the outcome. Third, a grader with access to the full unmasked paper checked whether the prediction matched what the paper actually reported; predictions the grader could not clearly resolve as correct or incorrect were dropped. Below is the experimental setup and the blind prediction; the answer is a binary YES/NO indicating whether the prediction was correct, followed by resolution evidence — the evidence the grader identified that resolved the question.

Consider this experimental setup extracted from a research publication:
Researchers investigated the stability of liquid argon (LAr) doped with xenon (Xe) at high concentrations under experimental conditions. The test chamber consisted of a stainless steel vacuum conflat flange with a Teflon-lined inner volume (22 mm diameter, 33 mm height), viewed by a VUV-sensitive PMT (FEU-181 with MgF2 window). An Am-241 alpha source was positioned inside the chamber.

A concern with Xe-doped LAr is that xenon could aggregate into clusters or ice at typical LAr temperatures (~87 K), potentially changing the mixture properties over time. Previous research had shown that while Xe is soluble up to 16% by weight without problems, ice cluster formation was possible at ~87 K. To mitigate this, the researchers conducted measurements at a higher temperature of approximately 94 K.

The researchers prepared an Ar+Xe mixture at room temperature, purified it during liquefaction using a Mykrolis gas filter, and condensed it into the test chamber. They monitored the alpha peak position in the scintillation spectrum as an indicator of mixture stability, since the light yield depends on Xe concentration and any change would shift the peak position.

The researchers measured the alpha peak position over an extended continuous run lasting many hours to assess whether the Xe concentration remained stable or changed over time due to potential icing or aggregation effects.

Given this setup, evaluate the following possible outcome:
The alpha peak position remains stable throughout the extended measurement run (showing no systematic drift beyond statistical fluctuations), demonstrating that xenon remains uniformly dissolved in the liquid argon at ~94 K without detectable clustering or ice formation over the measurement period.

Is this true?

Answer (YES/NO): YES